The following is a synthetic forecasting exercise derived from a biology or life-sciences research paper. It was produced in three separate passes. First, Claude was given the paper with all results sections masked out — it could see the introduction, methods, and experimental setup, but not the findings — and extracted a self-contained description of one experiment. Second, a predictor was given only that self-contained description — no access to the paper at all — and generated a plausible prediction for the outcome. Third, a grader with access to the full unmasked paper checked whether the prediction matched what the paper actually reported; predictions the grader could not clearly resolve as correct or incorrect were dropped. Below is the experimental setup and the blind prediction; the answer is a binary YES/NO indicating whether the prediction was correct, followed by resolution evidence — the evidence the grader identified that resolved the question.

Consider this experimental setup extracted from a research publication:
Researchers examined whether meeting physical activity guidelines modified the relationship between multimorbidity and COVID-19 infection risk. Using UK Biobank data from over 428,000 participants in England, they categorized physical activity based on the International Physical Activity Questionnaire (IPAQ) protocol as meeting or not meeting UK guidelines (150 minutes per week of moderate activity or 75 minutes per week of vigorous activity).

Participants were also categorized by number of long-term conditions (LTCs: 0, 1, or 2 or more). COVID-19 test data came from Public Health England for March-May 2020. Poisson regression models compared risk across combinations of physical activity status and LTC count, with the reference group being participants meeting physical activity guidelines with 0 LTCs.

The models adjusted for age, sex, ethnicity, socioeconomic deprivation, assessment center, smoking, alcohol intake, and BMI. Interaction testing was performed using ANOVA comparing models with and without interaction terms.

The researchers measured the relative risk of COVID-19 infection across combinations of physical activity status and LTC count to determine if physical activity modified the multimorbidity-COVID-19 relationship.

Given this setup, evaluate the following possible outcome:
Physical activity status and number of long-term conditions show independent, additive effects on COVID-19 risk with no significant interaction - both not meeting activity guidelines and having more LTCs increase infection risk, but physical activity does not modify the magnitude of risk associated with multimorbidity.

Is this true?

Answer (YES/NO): YES